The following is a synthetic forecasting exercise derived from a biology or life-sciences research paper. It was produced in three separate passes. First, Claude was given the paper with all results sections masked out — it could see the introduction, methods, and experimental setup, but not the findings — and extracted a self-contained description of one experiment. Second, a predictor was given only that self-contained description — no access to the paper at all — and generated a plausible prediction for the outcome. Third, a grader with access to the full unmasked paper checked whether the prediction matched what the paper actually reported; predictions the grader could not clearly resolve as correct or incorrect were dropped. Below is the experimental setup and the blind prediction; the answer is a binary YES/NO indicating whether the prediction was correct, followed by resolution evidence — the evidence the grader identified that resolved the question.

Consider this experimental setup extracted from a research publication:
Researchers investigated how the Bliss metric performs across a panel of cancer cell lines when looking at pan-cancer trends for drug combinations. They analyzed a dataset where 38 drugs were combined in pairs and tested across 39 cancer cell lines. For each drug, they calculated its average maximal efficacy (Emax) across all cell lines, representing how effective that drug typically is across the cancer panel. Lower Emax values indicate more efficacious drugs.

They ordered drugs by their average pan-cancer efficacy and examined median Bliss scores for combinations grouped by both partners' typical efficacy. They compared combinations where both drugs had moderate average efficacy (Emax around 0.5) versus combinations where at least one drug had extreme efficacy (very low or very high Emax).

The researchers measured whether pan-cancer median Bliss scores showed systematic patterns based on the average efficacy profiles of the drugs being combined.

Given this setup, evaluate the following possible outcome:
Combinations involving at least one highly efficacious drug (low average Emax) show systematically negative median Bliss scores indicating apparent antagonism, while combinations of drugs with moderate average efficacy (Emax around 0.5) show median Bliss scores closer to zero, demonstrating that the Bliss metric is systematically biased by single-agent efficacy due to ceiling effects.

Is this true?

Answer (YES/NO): NO